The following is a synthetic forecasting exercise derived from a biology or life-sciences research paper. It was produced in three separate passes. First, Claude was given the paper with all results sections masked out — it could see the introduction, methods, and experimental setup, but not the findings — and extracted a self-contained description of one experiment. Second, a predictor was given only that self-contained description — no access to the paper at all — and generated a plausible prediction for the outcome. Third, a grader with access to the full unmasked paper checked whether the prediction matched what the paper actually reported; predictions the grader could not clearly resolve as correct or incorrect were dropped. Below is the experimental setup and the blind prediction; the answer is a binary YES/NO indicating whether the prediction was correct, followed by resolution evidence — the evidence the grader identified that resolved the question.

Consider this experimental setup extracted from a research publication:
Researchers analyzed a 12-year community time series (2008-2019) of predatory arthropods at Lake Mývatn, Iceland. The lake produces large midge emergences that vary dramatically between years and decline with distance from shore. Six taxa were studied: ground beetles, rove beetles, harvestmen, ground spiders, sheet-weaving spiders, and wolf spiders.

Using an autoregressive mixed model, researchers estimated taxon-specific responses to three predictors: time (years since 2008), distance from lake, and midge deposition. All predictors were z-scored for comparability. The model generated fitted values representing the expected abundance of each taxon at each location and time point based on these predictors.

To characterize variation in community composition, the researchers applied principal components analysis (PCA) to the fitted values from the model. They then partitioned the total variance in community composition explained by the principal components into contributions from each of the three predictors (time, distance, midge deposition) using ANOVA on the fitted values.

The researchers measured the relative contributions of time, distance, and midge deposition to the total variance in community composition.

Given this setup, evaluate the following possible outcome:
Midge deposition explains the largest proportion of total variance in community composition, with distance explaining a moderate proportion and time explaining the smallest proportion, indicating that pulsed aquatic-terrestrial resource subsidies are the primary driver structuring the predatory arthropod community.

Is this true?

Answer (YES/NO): NO